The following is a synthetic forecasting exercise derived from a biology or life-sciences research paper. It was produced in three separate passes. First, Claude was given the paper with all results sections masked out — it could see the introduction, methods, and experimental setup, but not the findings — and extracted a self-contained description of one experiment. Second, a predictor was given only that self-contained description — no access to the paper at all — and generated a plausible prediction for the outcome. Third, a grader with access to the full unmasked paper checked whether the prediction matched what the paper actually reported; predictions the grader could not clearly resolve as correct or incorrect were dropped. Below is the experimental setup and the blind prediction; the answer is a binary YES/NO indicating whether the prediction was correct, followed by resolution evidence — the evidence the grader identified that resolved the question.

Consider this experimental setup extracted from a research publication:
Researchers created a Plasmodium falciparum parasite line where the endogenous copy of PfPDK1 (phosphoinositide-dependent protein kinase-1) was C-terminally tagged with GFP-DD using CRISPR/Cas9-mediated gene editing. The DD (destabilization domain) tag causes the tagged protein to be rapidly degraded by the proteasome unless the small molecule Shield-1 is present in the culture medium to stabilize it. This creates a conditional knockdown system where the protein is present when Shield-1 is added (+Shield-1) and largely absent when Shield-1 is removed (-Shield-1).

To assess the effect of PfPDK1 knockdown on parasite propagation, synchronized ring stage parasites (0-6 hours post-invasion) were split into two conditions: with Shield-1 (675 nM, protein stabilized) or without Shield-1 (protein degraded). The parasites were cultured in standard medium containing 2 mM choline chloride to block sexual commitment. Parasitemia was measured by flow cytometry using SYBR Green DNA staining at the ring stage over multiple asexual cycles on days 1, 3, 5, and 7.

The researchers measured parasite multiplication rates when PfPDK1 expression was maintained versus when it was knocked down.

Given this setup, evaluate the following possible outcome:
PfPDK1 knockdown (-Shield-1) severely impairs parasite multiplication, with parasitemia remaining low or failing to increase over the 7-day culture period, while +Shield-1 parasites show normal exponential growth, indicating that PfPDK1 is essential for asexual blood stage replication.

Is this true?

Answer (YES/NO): NO